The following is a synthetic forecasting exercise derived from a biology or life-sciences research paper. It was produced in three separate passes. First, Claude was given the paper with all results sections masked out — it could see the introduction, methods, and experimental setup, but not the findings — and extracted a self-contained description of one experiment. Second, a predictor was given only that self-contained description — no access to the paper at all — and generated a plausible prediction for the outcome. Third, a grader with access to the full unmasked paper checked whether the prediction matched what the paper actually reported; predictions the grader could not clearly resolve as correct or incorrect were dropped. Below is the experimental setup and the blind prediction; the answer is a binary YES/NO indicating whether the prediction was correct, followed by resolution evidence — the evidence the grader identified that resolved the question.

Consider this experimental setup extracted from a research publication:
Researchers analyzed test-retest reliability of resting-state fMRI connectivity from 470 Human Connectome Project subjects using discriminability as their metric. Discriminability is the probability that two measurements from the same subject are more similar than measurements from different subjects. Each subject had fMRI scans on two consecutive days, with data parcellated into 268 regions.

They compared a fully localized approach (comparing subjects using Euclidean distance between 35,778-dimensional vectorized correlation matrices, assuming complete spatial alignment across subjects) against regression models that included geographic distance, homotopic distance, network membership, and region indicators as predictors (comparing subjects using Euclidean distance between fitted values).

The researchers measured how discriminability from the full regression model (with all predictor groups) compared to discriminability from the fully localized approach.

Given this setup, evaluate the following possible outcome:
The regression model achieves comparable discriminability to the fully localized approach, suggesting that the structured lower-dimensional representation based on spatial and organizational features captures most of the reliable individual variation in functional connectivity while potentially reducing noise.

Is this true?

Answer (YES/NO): YES